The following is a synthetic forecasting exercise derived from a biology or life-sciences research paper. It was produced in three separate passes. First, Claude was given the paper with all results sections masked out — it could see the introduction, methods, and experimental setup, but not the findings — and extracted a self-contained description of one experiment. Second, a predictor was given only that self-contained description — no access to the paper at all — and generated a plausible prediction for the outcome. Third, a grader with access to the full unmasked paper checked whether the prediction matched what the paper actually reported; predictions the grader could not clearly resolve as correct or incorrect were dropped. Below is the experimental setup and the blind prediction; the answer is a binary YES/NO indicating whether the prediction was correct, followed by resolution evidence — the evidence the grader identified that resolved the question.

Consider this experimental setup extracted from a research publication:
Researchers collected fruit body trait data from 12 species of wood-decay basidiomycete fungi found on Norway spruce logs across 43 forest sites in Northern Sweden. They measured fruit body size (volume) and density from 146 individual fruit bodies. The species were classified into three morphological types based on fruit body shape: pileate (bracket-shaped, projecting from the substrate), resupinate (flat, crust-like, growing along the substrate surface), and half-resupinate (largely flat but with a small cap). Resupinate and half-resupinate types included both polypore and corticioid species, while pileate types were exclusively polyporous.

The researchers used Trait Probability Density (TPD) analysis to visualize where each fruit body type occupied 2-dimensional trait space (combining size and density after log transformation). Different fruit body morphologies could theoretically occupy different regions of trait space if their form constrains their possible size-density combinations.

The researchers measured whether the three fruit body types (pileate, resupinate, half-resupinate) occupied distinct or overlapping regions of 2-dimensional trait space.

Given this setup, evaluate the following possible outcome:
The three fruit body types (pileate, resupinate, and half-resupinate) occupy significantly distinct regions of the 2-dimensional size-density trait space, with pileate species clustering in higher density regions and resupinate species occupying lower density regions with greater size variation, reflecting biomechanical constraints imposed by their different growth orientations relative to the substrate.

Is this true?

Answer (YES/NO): NO